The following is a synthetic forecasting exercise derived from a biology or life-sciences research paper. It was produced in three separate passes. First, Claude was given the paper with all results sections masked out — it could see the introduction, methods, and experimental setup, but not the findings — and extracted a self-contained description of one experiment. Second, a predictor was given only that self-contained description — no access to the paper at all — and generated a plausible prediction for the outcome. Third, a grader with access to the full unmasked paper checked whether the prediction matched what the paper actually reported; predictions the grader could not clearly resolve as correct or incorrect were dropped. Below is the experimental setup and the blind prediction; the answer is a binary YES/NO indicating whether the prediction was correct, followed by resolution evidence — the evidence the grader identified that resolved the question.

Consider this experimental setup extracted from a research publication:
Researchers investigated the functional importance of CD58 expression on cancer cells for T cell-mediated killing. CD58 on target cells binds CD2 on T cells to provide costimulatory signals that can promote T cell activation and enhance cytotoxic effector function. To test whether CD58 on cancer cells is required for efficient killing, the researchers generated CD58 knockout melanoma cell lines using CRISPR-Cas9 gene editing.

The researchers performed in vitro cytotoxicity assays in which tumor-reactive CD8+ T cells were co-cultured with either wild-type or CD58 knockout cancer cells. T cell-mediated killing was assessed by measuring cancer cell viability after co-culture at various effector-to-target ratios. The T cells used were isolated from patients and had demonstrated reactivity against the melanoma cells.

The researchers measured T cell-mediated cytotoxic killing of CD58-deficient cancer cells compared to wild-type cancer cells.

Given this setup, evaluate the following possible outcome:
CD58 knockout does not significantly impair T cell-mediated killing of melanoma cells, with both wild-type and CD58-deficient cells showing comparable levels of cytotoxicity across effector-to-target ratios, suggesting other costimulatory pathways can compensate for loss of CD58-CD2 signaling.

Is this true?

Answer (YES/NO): NO